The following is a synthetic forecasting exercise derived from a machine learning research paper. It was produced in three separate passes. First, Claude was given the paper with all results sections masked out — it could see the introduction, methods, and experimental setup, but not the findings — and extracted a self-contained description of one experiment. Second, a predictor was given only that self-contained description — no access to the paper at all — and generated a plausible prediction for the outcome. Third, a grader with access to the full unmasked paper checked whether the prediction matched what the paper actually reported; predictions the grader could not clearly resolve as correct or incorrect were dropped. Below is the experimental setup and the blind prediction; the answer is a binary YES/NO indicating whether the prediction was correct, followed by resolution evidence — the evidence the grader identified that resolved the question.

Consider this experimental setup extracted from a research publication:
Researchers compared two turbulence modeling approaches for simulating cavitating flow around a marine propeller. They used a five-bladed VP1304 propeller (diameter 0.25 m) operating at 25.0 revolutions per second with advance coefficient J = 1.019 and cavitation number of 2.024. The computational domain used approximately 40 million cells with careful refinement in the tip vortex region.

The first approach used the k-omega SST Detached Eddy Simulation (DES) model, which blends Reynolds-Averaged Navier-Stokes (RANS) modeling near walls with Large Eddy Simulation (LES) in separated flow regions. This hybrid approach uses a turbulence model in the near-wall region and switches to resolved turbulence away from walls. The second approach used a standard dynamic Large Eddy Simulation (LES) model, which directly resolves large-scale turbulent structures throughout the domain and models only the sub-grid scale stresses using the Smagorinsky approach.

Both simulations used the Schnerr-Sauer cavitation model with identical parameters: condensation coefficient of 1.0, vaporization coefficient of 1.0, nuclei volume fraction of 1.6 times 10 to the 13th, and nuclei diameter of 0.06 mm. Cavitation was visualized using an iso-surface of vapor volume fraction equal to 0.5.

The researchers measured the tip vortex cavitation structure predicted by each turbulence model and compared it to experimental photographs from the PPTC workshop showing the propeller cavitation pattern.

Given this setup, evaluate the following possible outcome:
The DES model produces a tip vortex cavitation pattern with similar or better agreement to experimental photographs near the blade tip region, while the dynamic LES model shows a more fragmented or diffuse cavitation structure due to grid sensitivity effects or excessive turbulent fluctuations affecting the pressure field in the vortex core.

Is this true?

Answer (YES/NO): NO